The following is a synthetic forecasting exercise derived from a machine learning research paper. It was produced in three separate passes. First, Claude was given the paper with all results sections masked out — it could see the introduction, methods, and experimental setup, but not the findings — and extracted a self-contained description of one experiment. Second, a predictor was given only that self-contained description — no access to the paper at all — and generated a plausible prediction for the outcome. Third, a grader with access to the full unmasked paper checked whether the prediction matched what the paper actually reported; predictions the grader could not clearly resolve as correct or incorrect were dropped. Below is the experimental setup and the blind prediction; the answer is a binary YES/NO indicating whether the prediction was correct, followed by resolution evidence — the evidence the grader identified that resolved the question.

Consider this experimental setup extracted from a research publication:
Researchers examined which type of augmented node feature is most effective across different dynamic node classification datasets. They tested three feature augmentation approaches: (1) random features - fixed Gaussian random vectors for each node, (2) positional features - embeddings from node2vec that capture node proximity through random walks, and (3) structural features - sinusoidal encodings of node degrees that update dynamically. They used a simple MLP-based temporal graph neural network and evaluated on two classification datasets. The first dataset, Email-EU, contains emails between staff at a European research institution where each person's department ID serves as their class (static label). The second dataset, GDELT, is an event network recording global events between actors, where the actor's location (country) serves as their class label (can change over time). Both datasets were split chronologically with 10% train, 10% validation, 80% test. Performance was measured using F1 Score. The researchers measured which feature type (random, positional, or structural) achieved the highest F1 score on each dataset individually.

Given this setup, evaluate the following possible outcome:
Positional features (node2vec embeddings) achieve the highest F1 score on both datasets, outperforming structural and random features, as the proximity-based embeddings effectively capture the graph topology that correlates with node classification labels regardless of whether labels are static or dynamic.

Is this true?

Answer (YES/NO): NO